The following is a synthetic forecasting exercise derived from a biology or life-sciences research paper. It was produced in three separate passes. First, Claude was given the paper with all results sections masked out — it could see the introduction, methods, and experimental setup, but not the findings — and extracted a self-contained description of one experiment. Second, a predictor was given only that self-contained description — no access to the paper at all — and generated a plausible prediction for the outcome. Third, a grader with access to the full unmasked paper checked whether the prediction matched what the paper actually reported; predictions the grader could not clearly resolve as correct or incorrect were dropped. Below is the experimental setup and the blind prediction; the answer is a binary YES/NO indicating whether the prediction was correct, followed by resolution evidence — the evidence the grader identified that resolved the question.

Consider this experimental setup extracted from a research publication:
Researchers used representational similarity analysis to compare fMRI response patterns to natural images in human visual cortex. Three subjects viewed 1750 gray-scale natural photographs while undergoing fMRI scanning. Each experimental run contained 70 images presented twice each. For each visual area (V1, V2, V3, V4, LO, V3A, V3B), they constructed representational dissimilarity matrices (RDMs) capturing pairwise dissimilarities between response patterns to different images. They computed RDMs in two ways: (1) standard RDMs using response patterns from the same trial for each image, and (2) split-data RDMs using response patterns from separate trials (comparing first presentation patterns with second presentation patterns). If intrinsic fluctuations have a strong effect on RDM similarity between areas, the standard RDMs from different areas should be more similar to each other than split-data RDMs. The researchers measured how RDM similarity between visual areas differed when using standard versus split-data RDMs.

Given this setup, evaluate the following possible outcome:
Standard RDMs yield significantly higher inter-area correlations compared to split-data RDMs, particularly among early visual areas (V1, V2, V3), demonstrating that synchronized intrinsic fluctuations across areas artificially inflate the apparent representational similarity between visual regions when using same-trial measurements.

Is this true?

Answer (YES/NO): YES